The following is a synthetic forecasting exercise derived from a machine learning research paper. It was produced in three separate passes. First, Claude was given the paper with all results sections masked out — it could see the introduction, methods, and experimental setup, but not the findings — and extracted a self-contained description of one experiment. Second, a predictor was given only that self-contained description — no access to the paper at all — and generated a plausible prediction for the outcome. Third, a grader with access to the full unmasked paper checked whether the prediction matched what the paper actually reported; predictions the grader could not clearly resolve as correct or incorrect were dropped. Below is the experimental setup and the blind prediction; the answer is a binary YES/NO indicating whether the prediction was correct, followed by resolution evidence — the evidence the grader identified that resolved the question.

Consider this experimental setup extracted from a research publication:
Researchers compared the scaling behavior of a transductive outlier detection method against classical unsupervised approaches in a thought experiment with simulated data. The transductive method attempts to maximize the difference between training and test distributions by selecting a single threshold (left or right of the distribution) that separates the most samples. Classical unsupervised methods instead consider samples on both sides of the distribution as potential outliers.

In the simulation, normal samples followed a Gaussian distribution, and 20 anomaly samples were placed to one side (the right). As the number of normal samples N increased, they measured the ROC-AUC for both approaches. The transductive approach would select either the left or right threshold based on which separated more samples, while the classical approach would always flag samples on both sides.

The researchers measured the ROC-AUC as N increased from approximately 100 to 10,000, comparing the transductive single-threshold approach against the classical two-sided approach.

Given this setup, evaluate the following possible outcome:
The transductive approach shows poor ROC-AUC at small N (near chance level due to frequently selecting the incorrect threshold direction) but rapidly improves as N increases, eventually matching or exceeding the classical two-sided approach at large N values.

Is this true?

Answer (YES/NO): NO